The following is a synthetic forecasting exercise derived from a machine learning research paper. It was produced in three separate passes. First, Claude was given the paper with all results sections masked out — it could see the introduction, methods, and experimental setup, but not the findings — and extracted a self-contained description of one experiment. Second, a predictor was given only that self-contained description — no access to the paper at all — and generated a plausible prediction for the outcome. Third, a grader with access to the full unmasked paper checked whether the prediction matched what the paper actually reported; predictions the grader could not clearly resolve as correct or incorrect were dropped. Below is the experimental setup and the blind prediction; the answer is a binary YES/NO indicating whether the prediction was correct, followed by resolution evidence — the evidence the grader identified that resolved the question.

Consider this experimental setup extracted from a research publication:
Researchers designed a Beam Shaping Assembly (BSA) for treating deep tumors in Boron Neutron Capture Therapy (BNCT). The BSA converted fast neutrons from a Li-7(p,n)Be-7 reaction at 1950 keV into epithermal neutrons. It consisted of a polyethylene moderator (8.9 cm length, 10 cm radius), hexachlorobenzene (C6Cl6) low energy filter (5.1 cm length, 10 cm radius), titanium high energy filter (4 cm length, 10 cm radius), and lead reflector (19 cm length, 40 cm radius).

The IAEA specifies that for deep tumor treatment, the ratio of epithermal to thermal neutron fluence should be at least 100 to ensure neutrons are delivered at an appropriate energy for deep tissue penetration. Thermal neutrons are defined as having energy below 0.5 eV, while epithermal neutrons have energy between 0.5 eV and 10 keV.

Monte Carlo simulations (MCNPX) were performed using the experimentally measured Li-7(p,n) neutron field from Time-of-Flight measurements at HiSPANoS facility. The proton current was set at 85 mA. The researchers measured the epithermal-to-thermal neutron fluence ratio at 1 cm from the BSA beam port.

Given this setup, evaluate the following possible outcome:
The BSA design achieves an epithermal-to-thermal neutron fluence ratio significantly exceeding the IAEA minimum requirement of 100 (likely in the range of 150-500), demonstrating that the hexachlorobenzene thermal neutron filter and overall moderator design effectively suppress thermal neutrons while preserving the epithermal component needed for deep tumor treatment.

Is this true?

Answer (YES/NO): NO